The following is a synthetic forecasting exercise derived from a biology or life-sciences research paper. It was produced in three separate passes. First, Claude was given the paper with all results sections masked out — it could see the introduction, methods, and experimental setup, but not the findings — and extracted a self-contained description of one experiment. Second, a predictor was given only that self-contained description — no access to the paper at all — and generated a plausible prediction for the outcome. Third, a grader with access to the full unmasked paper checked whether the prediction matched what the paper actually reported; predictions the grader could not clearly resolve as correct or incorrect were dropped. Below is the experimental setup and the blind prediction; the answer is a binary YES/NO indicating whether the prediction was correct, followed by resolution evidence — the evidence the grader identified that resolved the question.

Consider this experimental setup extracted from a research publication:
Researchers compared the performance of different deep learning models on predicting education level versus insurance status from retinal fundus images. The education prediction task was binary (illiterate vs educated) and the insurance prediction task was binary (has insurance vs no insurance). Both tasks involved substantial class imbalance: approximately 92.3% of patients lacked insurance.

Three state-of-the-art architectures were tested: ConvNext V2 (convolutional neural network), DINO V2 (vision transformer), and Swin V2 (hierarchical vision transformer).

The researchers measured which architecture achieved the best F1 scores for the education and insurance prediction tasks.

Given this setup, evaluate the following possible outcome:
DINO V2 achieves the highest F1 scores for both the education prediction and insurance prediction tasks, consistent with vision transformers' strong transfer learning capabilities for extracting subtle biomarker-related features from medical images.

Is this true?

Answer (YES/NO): NO